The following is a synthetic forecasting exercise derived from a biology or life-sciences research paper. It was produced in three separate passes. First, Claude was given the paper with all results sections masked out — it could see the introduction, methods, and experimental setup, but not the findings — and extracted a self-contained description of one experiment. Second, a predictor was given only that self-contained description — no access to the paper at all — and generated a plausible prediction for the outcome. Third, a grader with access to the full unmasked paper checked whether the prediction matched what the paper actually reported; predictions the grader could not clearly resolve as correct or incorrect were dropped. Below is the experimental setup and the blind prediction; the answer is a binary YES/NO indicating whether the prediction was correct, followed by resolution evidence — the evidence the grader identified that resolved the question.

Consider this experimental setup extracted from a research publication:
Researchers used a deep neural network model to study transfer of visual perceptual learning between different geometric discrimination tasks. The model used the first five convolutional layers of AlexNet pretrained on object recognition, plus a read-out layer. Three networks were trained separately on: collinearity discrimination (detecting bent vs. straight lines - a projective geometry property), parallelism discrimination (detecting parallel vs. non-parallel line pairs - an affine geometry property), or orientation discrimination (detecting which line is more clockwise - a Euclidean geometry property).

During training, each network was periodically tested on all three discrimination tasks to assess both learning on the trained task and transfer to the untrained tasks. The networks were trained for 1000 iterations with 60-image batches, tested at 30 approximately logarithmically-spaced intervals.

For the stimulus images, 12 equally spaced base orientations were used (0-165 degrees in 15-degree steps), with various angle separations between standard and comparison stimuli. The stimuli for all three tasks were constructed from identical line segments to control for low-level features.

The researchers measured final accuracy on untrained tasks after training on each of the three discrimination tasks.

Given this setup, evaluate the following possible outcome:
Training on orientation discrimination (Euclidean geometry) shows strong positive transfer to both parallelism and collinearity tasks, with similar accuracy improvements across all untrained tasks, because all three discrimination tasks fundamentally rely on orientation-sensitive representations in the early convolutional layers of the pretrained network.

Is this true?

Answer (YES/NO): NO